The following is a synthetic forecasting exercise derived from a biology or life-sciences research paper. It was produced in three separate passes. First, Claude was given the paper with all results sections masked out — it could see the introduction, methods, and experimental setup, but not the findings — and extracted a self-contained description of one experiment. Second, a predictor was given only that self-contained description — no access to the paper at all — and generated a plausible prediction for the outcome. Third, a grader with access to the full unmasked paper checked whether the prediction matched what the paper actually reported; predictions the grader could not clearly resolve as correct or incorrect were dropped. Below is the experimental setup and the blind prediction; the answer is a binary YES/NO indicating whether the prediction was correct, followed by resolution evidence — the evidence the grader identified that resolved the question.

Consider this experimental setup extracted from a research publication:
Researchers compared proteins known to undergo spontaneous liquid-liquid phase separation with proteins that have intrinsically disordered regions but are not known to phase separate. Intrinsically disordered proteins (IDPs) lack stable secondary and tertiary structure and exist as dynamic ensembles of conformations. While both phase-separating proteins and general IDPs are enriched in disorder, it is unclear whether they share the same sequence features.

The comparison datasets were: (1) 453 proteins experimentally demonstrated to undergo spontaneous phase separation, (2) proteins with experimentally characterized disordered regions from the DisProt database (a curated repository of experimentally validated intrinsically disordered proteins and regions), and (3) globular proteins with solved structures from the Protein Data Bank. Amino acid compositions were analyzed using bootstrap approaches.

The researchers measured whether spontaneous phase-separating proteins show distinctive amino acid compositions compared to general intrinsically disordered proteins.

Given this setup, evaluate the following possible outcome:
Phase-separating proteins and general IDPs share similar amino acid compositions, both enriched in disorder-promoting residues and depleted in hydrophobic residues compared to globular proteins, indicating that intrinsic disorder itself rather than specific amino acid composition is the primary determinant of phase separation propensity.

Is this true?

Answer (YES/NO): NO